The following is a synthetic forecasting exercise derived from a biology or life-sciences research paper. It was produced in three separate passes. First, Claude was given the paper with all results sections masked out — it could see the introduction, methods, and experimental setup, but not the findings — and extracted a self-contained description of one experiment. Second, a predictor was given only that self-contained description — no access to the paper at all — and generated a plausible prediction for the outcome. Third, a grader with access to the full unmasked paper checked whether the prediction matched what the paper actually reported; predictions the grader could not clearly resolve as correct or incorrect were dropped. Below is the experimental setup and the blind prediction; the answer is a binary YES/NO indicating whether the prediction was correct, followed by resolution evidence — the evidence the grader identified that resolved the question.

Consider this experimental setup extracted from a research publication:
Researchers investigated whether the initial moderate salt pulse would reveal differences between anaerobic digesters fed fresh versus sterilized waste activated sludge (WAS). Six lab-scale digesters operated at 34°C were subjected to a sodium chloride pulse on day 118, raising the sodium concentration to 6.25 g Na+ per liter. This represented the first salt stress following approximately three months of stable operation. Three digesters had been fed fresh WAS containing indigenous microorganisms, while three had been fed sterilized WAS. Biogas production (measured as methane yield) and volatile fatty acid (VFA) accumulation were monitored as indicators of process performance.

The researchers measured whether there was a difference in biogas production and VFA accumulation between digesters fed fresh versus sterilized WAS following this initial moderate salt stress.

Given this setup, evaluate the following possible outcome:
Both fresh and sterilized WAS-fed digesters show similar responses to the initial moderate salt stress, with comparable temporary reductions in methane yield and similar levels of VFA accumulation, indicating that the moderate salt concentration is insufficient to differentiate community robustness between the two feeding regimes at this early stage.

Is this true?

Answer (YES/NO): NO